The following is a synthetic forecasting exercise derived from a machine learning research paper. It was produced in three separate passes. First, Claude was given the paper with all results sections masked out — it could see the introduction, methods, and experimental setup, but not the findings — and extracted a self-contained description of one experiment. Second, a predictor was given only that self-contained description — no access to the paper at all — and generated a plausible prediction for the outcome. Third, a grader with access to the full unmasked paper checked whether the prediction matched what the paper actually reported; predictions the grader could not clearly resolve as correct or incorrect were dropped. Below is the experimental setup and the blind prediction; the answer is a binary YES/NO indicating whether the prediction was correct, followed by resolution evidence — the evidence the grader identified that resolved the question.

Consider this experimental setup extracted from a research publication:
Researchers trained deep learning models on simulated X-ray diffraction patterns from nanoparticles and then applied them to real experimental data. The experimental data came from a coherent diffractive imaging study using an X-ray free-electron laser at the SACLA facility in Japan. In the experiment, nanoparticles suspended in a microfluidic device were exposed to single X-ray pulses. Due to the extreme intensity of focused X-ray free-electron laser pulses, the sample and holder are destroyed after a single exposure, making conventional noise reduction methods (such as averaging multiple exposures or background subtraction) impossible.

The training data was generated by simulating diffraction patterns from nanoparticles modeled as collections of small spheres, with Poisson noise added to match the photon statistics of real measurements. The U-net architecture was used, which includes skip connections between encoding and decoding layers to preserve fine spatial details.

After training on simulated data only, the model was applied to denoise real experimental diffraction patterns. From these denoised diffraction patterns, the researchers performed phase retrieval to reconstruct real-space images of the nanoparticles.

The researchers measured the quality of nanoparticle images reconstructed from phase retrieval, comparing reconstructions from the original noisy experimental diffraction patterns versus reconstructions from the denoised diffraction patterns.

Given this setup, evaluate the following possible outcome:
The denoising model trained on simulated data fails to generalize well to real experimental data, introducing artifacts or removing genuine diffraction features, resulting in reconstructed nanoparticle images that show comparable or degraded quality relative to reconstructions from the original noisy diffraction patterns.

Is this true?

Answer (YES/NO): NO